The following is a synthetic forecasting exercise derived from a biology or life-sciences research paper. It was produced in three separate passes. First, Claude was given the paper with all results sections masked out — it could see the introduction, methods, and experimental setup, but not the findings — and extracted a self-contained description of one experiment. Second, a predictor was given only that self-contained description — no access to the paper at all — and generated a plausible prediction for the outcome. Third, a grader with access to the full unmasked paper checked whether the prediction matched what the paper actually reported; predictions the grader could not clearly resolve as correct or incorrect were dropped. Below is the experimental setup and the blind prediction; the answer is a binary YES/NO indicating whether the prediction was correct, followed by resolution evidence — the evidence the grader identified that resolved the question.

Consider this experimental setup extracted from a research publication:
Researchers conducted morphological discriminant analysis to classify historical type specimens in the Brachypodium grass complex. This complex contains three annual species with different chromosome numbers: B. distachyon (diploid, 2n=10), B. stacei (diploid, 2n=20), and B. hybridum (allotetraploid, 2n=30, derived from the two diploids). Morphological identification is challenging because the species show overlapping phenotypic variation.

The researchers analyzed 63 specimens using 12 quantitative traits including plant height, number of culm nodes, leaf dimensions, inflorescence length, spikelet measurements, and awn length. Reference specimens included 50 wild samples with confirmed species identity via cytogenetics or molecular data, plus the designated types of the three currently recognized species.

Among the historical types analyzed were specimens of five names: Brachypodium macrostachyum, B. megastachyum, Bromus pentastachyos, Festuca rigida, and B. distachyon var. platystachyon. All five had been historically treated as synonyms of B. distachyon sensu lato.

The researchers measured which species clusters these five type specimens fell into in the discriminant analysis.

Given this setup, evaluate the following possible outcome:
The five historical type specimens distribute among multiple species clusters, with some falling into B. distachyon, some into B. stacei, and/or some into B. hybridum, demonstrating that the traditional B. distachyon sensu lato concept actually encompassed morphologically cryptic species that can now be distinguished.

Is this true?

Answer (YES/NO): NO